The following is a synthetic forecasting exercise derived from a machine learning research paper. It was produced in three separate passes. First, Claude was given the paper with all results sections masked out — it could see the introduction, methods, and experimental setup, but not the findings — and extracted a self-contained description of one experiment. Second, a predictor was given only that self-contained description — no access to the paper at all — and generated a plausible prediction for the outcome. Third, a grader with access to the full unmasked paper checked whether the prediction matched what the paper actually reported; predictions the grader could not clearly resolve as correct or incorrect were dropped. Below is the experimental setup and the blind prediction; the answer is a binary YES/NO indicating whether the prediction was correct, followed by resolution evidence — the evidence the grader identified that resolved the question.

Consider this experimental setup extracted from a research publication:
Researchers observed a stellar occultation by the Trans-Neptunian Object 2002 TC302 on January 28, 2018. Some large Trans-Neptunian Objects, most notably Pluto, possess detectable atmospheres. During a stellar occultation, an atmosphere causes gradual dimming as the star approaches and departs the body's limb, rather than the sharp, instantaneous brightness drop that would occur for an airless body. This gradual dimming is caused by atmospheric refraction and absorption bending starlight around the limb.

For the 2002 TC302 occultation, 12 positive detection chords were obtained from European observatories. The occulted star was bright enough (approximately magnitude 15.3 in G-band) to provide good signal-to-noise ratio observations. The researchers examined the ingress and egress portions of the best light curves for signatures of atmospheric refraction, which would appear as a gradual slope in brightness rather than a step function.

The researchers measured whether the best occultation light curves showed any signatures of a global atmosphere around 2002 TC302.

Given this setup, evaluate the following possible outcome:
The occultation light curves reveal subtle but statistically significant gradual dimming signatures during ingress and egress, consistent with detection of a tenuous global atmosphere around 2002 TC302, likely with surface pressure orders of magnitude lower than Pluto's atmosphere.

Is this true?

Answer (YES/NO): NO